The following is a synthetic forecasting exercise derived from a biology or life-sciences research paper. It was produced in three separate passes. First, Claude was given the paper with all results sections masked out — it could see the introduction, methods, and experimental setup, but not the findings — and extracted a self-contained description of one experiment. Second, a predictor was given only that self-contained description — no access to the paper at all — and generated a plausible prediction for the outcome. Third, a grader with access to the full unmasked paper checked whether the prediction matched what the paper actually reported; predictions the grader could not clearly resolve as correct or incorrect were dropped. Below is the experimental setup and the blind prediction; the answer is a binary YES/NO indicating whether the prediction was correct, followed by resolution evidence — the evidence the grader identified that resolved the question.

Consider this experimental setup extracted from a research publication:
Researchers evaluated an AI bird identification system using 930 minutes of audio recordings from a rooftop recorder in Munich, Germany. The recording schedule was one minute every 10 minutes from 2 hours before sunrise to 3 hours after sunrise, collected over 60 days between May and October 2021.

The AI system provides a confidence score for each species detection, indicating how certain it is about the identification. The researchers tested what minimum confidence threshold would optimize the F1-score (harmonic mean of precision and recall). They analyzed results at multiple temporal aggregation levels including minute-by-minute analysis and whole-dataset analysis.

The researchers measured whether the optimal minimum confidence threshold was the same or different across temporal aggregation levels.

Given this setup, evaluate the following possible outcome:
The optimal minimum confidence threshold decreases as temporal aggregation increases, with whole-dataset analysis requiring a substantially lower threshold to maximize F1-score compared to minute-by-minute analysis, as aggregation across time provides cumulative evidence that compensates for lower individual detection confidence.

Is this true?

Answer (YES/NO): NO